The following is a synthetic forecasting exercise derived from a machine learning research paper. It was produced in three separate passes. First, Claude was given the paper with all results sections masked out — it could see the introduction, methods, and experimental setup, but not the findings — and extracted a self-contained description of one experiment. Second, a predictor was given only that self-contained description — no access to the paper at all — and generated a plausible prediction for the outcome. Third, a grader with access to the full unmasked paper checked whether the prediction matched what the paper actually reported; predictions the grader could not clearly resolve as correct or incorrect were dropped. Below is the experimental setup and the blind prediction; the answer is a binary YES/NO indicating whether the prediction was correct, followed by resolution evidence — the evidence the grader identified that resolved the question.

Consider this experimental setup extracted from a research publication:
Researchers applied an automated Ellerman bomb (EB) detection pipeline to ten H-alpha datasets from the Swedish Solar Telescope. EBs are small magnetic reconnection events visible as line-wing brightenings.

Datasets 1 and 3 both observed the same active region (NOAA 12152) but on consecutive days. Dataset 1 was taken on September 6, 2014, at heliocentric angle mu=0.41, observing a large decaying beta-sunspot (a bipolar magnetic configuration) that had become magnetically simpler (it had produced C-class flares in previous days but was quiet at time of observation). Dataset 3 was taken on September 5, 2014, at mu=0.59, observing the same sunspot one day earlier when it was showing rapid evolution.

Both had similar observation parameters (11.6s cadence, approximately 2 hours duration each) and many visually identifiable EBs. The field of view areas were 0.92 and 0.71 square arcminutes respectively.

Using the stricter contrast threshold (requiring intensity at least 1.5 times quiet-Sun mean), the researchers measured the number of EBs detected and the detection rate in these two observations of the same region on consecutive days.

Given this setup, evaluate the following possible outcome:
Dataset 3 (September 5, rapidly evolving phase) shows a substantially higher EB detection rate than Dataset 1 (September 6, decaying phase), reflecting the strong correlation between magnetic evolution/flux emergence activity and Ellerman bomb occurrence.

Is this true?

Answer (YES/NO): YES